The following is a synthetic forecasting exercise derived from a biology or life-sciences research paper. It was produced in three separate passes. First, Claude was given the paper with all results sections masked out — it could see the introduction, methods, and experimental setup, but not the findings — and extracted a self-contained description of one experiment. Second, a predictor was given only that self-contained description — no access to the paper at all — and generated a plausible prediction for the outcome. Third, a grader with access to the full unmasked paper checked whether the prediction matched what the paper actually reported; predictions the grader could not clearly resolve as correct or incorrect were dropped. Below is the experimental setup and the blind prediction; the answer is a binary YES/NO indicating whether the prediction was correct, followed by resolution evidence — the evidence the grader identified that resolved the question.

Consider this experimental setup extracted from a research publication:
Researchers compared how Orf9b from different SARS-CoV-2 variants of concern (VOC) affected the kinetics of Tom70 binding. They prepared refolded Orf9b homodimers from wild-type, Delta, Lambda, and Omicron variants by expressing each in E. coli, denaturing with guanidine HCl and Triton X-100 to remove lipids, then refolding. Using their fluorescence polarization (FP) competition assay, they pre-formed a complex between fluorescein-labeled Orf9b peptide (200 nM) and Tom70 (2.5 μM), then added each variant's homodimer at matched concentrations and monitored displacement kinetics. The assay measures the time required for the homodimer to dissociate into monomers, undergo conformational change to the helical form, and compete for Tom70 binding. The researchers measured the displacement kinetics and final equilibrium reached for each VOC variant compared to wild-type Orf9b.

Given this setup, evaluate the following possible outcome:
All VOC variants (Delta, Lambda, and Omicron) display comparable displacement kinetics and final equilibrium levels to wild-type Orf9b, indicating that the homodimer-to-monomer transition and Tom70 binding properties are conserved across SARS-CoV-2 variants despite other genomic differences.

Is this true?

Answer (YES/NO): NO